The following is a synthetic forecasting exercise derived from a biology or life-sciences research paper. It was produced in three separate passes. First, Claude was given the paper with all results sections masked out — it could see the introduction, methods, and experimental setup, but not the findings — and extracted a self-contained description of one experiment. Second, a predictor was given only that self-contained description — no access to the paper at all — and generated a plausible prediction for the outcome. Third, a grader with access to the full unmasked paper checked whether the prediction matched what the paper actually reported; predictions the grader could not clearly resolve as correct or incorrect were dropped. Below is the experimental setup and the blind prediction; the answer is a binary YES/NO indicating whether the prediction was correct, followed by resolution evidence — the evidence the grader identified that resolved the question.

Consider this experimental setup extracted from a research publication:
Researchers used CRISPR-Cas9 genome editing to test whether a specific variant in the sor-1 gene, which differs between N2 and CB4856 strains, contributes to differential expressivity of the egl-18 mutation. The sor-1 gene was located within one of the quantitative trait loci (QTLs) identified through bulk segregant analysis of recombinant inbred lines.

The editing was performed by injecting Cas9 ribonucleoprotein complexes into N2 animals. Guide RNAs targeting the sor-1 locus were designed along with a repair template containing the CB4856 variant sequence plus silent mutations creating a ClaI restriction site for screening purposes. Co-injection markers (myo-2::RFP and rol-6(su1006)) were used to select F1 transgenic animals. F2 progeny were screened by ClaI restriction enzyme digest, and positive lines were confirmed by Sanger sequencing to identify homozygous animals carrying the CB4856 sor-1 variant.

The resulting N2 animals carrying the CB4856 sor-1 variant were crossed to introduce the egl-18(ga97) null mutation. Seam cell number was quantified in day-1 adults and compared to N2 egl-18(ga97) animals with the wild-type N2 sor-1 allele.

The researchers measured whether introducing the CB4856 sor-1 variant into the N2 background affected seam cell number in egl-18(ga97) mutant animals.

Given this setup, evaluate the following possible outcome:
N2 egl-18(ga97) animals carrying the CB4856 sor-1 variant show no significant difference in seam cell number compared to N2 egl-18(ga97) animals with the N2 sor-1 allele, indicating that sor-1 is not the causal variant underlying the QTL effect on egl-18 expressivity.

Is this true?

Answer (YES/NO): YES